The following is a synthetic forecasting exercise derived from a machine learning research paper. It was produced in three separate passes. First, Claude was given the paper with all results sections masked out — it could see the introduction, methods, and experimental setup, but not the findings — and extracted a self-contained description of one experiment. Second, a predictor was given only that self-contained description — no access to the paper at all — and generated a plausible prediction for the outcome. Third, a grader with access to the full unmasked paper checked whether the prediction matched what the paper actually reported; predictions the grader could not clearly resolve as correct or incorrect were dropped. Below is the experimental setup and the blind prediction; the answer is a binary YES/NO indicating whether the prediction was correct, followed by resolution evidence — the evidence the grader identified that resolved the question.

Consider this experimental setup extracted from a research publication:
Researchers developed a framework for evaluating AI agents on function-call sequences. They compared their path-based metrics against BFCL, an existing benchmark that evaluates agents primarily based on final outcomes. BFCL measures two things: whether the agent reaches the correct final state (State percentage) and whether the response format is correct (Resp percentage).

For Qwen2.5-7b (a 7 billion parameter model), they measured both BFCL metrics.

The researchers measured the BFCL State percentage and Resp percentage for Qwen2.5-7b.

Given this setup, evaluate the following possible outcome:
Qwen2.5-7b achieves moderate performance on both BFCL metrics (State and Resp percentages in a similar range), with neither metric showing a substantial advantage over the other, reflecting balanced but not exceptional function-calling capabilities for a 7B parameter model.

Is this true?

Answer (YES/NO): NO